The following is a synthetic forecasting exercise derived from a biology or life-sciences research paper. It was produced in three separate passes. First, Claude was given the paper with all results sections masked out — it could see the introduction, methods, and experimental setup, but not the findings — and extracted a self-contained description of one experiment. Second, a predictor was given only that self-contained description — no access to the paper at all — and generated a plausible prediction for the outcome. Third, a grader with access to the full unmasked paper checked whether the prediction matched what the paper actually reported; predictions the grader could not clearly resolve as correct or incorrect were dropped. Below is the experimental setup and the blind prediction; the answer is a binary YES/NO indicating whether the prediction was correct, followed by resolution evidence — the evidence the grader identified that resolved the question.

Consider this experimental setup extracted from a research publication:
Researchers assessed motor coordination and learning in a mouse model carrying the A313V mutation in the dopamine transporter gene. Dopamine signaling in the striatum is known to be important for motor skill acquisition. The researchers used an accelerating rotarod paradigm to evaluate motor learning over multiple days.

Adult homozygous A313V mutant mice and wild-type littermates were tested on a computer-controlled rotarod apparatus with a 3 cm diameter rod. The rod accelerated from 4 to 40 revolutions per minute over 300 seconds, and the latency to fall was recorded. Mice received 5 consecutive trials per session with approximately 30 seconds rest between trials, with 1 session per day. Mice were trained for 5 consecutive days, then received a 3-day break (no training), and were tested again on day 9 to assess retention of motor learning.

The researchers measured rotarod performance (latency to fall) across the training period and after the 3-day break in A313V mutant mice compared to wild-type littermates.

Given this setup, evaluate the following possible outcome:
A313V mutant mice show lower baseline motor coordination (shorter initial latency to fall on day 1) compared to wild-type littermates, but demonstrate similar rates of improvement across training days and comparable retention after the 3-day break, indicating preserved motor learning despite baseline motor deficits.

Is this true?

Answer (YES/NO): NO